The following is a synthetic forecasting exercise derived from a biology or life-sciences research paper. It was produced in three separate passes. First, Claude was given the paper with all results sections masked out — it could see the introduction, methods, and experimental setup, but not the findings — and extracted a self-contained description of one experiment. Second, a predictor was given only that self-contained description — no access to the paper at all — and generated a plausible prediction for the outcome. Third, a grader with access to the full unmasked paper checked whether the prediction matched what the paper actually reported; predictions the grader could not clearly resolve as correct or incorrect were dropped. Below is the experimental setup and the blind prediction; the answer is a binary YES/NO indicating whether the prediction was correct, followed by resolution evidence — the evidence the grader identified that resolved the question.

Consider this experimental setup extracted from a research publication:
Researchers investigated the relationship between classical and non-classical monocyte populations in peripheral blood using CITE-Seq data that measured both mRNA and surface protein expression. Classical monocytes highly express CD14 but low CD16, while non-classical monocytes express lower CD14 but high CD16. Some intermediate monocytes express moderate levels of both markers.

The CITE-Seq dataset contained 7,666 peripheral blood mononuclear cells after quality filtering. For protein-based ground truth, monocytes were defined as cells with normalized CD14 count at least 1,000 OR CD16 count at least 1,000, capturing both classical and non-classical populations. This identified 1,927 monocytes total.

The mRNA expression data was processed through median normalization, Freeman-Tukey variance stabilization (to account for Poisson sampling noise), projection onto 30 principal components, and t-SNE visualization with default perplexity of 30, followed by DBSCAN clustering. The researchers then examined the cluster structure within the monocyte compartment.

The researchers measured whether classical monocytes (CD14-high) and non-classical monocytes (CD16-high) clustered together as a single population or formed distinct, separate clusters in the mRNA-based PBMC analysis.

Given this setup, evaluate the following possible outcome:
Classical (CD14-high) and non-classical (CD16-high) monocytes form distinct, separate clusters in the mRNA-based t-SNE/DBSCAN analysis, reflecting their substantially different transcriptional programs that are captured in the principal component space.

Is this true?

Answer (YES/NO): NO